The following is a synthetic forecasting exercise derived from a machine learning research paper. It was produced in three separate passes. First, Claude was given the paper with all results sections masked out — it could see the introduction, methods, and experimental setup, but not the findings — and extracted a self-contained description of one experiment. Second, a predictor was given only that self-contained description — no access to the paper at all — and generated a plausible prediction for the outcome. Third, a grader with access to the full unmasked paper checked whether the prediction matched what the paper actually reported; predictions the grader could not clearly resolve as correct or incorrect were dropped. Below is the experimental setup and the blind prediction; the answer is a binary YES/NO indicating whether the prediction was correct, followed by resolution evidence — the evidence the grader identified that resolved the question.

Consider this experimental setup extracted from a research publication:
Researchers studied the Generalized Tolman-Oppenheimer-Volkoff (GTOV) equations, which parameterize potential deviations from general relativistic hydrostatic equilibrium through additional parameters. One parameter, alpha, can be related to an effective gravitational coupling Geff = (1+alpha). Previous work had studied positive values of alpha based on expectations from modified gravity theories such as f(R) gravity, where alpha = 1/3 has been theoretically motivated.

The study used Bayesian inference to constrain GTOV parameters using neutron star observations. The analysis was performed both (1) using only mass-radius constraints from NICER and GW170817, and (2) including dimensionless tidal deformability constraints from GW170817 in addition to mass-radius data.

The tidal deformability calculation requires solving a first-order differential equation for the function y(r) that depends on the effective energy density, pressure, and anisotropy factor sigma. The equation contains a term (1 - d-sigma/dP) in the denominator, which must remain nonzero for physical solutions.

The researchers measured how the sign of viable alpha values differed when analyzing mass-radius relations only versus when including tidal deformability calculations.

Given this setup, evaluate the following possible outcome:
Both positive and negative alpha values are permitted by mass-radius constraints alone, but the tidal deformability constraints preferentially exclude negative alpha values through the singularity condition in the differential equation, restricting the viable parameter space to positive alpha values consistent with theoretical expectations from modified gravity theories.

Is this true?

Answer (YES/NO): NO